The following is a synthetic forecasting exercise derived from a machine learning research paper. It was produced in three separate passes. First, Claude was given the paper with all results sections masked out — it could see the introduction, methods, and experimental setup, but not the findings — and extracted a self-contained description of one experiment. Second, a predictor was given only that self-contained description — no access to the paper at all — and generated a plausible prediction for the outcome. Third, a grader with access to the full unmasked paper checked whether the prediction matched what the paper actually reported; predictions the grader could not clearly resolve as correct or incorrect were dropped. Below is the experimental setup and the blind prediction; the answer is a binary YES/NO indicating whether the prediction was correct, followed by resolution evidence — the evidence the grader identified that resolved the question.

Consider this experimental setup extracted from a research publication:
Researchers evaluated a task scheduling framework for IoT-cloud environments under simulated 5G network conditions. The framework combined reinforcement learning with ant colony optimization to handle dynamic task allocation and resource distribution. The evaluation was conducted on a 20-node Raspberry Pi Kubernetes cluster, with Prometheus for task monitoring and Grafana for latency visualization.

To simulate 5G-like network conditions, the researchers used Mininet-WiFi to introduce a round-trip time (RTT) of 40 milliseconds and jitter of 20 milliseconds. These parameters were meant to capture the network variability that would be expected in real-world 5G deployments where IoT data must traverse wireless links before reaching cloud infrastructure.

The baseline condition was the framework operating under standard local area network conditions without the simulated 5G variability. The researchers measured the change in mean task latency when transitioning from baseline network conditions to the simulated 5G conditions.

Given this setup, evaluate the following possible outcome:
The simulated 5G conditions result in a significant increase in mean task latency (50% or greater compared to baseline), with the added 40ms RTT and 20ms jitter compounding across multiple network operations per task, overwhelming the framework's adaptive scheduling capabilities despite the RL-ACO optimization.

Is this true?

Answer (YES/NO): NO